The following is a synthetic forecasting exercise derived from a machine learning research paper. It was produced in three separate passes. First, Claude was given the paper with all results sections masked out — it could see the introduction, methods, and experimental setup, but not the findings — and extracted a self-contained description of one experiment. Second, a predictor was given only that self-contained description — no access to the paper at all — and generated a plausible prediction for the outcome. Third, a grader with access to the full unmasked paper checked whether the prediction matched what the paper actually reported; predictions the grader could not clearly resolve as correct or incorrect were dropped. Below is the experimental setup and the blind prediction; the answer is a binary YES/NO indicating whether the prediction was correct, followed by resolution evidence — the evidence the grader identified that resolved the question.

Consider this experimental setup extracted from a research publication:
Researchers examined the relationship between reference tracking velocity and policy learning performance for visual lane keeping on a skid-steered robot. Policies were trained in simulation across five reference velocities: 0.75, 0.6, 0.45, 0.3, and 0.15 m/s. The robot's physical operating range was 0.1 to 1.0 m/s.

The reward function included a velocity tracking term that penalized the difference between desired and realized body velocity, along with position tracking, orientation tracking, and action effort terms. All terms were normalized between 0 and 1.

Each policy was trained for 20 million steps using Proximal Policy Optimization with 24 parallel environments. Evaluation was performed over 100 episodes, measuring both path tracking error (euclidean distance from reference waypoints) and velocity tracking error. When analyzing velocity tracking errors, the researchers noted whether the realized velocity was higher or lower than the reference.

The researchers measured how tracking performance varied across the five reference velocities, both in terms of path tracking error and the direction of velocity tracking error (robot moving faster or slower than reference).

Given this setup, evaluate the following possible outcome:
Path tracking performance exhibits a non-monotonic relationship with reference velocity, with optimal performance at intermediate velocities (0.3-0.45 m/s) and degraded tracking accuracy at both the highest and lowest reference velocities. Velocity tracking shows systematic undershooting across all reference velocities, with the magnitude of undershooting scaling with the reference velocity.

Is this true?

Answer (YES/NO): NO